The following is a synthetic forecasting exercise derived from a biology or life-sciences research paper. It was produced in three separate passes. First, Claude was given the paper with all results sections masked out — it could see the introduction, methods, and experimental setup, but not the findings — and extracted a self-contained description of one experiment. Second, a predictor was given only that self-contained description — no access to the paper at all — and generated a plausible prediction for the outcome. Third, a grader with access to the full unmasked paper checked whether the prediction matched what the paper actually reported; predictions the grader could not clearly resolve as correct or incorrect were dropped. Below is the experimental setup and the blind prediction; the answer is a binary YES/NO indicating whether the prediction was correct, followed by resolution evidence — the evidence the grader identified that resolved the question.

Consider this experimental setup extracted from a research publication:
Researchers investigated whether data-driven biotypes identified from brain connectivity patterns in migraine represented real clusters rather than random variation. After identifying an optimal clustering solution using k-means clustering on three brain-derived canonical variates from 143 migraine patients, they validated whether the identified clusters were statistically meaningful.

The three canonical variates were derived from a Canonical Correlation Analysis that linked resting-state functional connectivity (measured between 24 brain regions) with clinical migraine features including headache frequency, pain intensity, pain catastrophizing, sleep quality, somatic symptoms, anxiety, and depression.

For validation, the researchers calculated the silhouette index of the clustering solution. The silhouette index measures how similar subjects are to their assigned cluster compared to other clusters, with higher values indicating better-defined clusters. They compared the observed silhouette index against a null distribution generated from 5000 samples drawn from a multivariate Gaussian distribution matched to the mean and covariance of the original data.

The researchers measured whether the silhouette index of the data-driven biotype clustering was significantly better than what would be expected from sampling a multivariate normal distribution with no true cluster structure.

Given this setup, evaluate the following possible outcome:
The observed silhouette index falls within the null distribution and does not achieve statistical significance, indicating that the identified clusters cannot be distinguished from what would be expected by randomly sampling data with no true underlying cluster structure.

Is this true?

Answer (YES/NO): NO